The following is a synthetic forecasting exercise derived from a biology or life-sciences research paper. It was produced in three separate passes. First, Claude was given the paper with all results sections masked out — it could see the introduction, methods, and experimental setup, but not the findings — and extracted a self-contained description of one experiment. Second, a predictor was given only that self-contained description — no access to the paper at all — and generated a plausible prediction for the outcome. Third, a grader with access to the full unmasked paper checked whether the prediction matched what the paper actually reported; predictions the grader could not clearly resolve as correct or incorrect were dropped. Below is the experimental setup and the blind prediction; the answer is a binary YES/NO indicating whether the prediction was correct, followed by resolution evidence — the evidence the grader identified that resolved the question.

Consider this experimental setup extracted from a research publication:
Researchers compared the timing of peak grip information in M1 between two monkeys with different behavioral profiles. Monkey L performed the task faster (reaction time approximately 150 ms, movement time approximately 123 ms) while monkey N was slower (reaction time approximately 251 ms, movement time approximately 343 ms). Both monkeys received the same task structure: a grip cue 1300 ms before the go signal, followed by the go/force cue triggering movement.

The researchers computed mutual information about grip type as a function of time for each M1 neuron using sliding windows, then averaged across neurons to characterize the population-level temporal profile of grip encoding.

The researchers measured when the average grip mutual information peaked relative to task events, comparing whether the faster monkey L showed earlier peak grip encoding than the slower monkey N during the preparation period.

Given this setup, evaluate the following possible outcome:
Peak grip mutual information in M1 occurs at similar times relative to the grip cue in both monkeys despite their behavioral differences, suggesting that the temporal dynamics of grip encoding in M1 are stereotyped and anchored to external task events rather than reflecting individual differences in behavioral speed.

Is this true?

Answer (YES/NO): NO